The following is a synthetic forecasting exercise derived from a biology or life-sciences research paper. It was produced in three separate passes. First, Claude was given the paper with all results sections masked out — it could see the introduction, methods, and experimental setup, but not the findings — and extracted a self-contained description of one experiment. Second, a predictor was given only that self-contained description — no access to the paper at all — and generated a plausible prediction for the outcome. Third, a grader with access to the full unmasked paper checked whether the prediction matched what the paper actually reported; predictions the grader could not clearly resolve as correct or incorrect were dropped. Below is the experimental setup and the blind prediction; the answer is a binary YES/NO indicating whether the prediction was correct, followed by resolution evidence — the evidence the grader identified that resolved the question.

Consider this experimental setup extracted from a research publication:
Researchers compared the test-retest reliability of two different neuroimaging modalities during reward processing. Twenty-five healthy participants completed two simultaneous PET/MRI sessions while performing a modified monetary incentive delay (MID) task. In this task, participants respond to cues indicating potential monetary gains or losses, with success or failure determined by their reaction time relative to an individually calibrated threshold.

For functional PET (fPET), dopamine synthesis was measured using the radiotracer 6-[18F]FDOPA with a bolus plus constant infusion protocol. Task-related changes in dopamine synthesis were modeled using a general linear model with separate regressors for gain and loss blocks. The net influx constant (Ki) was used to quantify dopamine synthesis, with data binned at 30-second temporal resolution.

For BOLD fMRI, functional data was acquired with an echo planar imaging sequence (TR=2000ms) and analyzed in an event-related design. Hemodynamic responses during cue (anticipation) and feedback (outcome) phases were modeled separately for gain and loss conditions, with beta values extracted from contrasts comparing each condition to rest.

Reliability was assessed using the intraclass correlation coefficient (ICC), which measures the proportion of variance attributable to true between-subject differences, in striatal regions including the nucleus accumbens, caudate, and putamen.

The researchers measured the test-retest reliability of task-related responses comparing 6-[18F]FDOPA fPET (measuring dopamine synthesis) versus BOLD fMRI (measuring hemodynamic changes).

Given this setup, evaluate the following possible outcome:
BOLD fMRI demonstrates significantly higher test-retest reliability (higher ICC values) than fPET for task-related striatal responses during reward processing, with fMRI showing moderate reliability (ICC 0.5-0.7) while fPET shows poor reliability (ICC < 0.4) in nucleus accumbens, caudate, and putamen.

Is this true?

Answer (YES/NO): NO